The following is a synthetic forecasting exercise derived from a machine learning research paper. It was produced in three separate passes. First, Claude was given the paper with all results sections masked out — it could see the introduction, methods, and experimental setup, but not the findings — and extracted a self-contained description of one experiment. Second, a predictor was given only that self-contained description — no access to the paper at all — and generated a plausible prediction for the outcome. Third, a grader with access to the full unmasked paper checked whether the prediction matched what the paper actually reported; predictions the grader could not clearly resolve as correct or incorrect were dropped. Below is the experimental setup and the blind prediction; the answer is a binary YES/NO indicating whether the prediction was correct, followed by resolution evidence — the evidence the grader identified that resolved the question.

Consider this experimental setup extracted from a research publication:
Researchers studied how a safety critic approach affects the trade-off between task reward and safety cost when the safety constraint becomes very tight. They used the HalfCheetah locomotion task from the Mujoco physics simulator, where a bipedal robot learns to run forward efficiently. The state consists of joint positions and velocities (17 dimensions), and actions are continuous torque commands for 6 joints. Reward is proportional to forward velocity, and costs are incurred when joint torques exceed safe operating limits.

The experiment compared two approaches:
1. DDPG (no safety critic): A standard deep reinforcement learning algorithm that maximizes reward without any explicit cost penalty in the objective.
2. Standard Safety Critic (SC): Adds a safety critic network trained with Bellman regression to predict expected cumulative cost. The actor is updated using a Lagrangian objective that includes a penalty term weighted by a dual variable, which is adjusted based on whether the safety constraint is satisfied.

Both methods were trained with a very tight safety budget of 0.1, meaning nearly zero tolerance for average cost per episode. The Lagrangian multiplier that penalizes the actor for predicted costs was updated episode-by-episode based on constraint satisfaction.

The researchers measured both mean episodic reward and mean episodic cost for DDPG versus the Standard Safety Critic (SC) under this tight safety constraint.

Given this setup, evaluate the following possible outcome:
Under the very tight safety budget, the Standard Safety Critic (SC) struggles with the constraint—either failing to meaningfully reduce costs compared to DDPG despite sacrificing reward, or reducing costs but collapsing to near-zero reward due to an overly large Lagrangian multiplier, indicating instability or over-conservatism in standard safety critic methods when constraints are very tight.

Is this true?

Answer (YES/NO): NO